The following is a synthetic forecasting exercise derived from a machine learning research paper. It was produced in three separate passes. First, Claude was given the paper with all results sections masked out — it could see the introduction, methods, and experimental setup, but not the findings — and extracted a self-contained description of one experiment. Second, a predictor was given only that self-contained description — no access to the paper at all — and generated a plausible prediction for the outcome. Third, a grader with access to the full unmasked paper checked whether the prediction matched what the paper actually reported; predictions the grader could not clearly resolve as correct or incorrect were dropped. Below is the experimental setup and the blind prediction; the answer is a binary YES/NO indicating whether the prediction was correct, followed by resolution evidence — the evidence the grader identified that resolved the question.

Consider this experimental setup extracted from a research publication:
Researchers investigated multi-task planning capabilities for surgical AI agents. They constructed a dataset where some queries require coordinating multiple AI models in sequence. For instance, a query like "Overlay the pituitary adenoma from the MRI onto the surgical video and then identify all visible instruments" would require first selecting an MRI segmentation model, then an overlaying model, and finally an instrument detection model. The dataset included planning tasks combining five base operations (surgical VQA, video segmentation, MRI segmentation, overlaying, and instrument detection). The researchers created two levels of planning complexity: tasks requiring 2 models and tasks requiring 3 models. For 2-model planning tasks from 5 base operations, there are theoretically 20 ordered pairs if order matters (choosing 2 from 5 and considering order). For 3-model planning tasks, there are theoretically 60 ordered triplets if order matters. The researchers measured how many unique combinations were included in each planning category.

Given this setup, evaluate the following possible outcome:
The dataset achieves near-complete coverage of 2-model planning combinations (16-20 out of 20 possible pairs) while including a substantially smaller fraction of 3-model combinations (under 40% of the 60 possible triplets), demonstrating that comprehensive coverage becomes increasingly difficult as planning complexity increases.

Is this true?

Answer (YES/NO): NO